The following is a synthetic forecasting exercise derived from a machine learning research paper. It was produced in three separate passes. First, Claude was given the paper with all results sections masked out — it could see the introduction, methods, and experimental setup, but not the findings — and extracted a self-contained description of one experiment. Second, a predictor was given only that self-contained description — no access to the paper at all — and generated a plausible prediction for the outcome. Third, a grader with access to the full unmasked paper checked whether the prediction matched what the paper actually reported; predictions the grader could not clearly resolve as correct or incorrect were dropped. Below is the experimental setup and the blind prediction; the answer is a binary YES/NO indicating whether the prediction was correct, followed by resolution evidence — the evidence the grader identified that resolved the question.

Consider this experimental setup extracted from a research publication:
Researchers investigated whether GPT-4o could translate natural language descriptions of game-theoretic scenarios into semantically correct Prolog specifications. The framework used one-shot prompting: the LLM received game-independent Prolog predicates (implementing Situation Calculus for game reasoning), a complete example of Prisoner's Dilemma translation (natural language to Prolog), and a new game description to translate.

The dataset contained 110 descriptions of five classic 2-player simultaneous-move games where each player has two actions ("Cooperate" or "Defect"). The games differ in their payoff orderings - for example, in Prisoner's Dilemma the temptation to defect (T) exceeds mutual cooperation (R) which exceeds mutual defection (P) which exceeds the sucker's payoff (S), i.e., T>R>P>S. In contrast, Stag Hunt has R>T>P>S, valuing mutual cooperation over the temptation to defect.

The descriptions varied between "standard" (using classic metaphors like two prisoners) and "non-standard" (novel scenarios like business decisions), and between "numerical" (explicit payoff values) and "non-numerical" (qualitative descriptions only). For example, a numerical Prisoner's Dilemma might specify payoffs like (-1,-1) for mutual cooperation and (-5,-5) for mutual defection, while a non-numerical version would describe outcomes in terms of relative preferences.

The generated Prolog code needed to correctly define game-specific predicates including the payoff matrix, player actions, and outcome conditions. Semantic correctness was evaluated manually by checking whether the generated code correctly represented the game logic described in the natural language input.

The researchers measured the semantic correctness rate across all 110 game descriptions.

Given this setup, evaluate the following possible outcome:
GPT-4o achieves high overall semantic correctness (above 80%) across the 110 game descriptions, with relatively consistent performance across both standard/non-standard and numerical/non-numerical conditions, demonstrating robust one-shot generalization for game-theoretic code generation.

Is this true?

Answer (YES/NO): NO